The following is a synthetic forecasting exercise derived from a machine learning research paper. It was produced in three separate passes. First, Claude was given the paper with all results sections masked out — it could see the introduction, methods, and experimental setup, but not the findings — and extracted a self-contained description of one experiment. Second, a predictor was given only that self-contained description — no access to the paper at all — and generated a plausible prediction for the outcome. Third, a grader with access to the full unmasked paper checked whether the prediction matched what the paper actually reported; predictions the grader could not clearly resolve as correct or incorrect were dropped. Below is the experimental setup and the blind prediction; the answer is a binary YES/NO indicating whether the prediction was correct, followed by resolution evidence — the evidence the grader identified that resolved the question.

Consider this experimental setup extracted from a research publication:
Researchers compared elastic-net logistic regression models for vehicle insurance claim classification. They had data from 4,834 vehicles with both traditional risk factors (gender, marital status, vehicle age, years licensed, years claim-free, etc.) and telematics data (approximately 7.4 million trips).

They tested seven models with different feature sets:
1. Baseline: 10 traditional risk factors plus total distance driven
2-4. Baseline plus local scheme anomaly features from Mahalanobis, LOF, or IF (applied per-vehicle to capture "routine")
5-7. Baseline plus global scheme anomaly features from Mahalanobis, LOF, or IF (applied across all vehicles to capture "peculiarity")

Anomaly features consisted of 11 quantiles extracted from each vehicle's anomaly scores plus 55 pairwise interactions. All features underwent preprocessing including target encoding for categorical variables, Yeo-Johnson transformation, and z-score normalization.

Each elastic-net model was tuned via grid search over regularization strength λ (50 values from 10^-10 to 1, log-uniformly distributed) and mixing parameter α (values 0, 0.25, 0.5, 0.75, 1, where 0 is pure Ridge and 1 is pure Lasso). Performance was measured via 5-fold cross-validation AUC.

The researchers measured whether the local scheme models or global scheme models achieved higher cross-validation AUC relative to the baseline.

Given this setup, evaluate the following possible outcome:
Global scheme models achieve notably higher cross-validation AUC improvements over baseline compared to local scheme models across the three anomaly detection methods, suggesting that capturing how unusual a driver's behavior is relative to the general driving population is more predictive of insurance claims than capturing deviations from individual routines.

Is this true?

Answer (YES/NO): YES